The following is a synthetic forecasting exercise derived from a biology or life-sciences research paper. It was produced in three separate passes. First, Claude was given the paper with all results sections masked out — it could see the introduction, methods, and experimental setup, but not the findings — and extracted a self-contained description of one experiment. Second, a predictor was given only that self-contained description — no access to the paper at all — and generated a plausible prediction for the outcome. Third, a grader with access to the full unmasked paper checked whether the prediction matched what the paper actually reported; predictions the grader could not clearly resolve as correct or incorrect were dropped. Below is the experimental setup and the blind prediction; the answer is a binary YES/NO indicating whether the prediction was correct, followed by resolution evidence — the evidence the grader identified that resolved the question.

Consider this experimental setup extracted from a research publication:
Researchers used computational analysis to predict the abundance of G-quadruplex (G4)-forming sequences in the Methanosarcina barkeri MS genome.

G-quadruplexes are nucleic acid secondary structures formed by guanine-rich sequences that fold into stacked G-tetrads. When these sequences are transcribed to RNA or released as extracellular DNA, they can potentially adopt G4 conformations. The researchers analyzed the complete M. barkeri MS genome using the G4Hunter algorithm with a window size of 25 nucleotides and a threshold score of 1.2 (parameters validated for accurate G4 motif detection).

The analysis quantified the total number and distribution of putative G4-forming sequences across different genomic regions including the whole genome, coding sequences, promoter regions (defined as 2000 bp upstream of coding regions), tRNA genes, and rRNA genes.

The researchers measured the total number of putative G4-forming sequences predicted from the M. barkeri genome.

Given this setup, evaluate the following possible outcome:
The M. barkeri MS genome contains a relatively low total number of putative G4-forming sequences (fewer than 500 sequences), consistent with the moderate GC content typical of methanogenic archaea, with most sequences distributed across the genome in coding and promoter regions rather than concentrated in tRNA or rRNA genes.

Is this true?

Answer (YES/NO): NO